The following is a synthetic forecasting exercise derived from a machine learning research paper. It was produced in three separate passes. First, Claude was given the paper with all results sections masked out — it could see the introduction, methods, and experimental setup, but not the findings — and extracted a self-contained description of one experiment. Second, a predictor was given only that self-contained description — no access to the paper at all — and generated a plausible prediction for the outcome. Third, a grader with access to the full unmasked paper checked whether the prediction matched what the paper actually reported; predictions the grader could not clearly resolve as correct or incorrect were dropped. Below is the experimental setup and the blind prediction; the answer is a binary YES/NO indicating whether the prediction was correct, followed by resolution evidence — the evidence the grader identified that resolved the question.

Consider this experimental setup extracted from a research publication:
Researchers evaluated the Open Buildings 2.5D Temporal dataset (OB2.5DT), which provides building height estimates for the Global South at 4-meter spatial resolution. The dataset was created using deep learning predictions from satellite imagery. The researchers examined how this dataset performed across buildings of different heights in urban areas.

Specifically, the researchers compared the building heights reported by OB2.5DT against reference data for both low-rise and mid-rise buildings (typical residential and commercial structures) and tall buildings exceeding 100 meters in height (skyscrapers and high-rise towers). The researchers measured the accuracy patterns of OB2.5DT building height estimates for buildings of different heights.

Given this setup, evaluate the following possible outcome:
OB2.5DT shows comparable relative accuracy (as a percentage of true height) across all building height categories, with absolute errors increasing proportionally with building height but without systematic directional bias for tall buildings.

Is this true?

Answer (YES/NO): NO